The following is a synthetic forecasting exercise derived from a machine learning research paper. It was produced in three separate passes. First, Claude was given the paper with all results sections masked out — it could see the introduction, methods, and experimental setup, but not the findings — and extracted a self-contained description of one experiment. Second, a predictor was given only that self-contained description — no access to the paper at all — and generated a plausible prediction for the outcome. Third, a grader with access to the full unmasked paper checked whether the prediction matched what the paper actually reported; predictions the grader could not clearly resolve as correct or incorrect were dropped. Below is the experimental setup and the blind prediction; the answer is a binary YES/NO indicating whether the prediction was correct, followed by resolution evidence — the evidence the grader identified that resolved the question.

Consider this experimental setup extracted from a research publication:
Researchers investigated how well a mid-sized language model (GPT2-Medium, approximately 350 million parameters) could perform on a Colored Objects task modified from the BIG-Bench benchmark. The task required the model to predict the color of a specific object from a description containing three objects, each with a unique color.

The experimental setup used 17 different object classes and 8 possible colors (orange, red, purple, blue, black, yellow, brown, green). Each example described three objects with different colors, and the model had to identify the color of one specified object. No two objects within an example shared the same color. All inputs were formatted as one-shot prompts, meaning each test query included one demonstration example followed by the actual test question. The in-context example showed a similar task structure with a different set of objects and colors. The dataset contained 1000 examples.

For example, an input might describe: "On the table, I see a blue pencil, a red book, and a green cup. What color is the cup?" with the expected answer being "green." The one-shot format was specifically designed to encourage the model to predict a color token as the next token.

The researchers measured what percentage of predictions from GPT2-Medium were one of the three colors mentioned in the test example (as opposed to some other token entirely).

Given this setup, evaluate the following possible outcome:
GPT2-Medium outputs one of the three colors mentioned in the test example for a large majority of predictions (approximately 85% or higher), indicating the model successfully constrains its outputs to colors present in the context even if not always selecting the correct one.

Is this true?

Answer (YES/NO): YES